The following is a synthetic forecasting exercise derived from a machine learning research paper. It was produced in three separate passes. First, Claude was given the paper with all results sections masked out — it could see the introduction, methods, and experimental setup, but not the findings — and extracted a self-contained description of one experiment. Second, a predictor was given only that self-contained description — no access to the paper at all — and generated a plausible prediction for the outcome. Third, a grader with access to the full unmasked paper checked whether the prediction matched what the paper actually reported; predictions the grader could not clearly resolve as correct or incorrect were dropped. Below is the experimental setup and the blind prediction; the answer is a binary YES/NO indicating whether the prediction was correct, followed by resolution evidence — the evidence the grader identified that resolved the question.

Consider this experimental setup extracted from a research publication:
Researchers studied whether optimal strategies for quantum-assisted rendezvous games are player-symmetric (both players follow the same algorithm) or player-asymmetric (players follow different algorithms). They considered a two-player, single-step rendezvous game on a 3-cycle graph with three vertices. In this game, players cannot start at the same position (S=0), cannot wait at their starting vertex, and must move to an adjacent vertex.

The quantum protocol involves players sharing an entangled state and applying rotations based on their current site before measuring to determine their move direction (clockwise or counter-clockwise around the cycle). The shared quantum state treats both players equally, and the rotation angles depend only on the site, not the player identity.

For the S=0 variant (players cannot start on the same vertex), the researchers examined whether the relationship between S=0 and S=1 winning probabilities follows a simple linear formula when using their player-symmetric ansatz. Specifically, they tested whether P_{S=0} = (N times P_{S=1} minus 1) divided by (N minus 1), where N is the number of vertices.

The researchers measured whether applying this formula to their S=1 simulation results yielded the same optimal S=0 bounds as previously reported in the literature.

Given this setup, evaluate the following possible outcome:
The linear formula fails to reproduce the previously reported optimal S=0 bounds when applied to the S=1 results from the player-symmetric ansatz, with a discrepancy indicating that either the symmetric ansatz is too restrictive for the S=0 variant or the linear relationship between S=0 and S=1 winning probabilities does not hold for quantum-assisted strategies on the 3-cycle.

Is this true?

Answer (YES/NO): YES